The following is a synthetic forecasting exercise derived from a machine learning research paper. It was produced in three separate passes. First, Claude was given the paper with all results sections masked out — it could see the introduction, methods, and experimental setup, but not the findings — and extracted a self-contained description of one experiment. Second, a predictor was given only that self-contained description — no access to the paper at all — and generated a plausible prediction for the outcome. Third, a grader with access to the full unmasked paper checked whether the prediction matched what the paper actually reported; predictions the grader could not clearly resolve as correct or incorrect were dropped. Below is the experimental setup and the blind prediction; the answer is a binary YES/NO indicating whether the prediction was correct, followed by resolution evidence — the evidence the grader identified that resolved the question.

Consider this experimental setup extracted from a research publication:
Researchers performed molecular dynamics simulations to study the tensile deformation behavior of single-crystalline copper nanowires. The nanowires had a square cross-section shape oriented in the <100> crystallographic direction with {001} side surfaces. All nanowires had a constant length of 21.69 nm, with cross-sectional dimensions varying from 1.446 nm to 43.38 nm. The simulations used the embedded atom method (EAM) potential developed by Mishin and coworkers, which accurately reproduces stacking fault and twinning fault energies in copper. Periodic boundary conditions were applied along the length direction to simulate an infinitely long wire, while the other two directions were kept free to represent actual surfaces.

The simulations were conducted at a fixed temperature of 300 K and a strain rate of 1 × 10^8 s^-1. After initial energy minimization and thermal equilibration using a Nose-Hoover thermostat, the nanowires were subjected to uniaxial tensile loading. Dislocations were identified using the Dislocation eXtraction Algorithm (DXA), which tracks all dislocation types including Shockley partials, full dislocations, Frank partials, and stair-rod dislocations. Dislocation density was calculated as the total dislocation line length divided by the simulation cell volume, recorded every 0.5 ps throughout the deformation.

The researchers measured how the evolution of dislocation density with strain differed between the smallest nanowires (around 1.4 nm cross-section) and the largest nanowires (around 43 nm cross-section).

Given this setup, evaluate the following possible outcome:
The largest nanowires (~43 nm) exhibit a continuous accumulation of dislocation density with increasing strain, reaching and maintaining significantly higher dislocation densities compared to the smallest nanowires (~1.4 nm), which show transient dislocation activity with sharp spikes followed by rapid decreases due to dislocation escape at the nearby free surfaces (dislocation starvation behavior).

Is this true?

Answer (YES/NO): NO